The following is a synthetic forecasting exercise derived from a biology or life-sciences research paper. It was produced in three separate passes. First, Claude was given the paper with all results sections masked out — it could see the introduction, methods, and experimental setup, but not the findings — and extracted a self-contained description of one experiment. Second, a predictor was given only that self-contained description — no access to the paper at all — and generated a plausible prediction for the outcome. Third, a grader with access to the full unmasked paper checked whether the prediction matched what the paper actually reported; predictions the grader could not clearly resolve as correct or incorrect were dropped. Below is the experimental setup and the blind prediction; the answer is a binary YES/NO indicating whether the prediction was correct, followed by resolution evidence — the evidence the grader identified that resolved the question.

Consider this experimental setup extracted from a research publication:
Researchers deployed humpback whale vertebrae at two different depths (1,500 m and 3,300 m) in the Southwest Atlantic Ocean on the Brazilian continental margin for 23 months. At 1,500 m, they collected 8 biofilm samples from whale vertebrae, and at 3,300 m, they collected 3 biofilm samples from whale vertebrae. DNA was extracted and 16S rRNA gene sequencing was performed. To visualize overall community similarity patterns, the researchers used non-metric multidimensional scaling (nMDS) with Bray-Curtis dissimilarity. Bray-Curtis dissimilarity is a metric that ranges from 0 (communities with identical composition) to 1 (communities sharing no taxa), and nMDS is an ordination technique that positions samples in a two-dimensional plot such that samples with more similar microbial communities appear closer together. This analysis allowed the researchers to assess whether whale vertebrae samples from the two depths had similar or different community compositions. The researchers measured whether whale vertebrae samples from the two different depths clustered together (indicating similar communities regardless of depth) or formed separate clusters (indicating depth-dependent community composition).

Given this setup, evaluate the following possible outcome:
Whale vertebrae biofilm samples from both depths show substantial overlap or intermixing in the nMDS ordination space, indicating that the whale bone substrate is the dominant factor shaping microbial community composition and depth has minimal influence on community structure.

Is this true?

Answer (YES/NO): NO